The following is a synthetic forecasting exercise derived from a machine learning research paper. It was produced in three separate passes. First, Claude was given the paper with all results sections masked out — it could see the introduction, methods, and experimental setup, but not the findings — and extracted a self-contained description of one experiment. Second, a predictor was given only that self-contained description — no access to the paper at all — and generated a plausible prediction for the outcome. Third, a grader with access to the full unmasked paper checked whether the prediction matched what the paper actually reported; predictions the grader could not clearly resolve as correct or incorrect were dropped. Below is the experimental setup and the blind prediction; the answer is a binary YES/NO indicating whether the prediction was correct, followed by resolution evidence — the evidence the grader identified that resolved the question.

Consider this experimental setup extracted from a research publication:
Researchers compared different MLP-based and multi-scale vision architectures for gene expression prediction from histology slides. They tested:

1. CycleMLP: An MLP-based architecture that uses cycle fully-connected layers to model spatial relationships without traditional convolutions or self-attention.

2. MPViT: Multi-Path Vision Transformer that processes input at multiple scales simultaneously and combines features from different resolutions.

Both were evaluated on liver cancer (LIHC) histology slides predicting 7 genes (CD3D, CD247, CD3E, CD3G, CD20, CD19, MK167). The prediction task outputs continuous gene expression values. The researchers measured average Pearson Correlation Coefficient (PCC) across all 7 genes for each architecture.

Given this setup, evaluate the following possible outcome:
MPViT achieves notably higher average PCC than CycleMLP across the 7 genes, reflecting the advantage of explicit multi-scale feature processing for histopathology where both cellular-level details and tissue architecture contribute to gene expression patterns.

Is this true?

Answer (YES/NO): NO